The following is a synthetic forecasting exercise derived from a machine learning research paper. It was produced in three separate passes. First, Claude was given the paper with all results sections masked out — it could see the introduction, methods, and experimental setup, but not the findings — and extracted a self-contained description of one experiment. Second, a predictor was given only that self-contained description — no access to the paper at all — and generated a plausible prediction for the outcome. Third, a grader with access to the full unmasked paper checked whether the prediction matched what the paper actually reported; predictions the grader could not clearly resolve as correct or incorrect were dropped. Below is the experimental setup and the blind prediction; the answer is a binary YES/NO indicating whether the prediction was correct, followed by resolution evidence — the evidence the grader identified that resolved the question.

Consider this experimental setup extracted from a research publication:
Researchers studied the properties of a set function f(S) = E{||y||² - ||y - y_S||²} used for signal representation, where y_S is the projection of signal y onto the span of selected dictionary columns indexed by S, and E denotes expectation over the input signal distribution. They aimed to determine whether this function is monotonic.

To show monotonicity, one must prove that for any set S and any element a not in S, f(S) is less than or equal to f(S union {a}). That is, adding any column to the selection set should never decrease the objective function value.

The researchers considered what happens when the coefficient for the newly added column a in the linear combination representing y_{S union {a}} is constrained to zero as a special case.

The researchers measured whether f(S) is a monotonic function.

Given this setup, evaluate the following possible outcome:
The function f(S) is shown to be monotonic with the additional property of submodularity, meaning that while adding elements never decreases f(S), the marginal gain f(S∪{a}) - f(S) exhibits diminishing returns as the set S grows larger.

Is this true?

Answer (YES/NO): YES